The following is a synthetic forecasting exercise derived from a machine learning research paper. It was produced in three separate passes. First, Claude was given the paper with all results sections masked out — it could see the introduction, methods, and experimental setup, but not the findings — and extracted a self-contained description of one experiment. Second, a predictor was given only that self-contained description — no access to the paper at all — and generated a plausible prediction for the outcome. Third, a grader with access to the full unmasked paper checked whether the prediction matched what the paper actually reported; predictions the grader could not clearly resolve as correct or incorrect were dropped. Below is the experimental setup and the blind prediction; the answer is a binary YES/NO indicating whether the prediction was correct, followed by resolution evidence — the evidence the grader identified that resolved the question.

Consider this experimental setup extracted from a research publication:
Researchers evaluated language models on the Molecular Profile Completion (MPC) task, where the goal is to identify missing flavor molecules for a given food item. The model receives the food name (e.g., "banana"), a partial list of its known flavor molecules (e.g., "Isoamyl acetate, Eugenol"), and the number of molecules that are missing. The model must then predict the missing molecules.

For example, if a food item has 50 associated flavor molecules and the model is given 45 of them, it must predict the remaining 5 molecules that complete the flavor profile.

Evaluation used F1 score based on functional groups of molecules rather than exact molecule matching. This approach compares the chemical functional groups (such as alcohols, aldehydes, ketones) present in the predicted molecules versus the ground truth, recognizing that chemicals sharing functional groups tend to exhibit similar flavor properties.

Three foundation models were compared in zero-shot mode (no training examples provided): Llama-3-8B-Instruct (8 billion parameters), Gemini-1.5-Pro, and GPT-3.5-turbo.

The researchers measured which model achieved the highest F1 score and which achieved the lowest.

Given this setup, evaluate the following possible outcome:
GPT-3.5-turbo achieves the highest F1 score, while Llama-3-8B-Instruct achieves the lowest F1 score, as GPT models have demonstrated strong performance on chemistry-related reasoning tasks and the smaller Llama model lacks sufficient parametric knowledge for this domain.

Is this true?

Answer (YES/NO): NO